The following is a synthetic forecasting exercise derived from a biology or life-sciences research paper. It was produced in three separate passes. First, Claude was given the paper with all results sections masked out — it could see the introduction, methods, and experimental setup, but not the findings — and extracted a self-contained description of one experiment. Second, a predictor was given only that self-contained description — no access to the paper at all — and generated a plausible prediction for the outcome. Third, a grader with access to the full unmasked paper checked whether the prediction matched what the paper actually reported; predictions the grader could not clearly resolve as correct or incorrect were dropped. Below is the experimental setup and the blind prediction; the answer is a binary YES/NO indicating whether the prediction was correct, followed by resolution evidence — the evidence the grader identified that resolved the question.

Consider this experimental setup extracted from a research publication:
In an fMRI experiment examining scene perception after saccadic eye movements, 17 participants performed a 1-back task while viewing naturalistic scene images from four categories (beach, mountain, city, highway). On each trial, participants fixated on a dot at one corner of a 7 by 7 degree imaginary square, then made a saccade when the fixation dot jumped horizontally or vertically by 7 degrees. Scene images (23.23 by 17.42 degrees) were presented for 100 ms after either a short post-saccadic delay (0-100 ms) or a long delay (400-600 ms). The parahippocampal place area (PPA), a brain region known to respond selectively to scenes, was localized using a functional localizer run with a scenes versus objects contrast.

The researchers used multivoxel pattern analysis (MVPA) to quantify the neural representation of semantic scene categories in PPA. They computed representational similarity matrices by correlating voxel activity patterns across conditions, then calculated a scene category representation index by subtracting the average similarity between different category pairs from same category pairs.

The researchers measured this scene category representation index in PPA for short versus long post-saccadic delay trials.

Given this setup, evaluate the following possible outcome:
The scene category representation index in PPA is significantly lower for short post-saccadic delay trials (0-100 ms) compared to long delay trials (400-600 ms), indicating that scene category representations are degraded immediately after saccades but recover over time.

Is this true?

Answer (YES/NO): YES